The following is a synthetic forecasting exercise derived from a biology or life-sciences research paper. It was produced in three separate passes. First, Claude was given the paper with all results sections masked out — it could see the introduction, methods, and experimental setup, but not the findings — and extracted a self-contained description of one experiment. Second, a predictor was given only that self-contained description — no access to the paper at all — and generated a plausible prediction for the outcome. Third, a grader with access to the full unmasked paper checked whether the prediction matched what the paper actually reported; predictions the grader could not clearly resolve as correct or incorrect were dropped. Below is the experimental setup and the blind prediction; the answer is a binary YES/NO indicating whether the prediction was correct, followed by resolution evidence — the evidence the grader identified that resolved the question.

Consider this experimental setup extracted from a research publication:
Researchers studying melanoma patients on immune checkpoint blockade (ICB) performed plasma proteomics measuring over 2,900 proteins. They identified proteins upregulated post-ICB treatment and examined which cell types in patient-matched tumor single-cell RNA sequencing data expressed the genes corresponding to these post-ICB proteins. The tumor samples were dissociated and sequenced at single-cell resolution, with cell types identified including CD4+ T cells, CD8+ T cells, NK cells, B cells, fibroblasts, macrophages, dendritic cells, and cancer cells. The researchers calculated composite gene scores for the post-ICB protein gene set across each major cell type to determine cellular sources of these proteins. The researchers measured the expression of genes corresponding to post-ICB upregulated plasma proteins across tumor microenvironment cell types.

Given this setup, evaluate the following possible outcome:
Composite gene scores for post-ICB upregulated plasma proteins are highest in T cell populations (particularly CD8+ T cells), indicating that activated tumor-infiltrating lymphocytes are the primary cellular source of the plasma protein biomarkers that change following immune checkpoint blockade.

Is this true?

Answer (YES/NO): NO